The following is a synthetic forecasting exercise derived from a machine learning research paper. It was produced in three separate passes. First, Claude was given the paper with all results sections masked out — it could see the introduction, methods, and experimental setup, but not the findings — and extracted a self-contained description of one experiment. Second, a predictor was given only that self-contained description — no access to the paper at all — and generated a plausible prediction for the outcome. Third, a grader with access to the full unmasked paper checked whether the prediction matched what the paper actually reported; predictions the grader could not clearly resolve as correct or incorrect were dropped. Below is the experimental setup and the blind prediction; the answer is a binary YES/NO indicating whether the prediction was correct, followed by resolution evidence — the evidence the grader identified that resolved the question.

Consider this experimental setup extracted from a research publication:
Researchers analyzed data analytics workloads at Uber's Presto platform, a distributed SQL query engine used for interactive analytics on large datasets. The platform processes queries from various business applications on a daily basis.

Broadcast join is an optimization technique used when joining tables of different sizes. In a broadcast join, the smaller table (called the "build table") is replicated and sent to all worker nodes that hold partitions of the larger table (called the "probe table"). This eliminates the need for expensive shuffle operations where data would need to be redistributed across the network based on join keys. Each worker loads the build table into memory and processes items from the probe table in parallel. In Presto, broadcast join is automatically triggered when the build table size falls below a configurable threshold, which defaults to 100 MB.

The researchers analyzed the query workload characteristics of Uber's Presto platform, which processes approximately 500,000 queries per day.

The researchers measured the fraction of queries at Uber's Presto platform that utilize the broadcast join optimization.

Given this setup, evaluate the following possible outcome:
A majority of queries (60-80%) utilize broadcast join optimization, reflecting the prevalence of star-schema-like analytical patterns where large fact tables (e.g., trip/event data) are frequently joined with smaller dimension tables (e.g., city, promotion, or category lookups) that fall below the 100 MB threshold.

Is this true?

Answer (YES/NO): NO